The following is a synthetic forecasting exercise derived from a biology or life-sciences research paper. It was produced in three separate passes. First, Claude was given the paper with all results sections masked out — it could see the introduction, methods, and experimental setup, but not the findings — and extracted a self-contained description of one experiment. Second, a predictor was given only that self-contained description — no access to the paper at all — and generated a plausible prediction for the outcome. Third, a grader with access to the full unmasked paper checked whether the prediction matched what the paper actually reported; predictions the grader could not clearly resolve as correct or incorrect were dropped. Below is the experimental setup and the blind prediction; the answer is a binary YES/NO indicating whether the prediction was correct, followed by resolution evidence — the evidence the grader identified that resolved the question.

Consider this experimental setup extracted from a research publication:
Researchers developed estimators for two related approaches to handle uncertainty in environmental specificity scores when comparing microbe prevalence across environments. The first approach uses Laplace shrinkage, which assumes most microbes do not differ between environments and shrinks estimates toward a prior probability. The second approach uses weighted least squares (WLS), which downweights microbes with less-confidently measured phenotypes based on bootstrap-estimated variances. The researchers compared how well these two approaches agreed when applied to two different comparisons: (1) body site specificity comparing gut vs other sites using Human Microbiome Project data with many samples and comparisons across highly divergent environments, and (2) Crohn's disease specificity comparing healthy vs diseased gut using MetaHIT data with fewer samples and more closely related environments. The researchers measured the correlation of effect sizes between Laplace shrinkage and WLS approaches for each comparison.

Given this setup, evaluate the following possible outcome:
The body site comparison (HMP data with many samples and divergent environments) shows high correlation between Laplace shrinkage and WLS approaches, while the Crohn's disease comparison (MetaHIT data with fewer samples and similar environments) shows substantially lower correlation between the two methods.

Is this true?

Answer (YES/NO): YES